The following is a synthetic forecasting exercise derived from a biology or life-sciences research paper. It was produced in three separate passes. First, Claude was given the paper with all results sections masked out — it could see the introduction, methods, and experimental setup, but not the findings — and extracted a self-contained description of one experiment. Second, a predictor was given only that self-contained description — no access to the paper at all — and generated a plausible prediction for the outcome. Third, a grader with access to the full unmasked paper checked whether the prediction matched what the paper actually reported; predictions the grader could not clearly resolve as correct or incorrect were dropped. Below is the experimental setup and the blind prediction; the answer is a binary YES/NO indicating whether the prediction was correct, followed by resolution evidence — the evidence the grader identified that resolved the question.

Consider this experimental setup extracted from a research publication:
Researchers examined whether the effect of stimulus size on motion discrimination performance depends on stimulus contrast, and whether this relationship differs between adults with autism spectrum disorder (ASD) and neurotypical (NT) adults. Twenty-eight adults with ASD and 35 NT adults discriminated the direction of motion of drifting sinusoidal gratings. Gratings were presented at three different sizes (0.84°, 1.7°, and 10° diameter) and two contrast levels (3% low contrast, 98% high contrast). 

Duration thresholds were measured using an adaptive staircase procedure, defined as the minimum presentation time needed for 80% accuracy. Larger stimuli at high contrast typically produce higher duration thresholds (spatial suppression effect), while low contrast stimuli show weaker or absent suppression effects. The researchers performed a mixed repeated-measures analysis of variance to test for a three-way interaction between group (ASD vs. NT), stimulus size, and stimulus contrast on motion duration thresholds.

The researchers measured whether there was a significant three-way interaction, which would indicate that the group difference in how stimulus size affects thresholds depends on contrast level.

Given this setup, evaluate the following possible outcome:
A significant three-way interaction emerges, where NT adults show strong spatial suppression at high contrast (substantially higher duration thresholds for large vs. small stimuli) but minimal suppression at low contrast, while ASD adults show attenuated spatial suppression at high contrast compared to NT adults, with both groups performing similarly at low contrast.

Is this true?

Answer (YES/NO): NO